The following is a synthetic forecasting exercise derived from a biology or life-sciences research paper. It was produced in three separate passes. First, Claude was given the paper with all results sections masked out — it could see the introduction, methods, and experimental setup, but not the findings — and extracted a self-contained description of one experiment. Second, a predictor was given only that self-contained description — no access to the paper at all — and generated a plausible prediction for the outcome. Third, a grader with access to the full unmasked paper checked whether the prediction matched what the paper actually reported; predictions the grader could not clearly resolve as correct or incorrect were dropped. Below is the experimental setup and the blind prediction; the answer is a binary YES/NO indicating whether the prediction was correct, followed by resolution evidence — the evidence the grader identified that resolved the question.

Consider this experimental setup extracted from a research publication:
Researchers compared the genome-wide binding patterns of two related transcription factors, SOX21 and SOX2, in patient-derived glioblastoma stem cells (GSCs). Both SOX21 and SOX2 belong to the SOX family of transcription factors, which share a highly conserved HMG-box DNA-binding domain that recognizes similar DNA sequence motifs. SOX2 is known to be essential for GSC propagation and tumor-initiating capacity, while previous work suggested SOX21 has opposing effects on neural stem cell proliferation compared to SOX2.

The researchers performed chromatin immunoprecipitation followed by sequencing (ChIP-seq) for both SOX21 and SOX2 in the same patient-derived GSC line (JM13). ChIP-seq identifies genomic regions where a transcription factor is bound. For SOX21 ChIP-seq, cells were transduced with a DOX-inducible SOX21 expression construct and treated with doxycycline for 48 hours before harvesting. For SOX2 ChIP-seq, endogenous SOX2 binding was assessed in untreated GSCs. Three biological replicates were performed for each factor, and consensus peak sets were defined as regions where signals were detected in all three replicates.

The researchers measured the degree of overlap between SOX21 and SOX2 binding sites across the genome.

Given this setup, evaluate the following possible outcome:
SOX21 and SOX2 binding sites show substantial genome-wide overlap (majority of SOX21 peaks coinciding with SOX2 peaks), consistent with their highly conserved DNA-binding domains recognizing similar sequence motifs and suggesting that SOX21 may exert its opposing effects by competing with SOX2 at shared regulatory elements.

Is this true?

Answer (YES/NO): NO